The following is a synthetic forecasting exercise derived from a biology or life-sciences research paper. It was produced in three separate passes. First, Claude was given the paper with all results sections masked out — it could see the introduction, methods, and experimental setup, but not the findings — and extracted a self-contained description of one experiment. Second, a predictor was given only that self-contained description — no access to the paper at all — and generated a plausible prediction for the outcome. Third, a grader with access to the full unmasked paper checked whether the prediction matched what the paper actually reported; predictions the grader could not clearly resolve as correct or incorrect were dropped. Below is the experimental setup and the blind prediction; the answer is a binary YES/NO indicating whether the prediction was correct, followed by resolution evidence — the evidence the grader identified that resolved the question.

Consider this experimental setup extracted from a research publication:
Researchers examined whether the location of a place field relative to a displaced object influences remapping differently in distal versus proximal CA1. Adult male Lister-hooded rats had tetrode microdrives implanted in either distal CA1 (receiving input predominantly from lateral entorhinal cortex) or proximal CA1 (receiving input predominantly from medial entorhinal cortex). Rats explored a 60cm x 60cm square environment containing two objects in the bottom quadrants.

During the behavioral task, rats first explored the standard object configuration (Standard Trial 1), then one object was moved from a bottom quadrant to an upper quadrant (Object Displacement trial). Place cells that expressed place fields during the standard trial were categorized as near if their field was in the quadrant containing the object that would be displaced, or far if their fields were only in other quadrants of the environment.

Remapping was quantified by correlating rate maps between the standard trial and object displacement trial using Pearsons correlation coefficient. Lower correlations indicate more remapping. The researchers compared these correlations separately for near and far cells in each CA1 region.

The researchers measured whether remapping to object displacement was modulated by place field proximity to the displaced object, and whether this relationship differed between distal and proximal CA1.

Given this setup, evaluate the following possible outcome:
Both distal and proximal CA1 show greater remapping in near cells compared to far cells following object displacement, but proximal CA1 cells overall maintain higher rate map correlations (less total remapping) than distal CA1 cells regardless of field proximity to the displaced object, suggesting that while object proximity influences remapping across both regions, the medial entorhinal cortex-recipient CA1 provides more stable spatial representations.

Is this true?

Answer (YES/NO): NO